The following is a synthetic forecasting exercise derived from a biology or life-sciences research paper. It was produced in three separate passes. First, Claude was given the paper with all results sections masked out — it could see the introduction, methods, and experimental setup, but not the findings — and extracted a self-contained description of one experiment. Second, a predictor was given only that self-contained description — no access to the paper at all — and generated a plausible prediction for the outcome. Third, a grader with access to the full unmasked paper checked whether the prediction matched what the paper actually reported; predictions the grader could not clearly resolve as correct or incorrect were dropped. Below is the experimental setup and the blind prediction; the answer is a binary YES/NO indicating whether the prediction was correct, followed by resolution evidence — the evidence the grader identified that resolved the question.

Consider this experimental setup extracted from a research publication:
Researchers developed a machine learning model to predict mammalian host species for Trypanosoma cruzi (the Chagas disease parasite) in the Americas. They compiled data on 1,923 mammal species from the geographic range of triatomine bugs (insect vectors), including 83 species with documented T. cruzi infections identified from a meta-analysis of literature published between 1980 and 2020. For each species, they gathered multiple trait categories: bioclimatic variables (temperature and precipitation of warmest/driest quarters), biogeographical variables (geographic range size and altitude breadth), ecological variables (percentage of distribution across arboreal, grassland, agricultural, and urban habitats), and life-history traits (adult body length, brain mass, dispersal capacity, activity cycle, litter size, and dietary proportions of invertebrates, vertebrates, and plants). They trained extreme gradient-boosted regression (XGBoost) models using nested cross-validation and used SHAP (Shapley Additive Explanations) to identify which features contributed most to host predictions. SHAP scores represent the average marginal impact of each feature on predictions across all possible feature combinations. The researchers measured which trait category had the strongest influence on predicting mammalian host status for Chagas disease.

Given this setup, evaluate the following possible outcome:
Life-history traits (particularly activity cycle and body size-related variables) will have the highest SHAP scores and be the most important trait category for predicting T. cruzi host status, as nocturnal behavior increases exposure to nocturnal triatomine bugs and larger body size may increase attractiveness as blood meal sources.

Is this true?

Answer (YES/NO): NO